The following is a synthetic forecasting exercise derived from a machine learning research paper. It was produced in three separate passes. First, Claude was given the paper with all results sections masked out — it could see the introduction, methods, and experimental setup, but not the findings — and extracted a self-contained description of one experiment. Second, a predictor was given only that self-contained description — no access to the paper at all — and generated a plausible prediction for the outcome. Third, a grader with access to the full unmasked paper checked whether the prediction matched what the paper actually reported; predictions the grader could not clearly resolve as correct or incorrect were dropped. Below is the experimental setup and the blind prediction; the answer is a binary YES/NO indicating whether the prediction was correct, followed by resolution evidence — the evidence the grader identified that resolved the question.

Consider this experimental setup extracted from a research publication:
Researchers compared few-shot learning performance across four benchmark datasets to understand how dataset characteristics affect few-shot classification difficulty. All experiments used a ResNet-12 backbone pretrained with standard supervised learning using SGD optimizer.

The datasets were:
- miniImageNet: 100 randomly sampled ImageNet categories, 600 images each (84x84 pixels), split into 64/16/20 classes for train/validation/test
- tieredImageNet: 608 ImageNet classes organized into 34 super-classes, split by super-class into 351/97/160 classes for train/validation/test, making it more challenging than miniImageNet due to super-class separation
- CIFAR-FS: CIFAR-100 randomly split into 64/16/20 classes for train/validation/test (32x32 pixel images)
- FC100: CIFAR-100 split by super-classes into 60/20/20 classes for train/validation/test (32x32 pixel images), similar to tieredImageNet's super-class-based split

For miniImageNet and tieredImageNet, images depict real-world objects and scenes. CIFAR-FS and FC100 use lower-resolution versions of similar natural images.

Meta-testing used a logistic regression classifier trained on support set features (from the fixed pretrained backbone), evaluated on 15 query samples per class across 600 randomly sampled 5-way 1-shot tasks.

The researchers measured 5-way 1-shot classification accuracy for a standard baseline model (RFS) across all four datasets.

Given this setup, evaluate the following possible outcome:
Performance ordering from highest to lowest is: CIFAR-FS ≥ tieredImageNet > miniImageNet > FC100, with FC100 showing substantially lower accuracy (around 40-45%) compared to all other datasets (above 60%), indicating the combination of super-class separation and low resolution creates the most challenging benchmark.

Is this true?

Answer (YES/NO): YES